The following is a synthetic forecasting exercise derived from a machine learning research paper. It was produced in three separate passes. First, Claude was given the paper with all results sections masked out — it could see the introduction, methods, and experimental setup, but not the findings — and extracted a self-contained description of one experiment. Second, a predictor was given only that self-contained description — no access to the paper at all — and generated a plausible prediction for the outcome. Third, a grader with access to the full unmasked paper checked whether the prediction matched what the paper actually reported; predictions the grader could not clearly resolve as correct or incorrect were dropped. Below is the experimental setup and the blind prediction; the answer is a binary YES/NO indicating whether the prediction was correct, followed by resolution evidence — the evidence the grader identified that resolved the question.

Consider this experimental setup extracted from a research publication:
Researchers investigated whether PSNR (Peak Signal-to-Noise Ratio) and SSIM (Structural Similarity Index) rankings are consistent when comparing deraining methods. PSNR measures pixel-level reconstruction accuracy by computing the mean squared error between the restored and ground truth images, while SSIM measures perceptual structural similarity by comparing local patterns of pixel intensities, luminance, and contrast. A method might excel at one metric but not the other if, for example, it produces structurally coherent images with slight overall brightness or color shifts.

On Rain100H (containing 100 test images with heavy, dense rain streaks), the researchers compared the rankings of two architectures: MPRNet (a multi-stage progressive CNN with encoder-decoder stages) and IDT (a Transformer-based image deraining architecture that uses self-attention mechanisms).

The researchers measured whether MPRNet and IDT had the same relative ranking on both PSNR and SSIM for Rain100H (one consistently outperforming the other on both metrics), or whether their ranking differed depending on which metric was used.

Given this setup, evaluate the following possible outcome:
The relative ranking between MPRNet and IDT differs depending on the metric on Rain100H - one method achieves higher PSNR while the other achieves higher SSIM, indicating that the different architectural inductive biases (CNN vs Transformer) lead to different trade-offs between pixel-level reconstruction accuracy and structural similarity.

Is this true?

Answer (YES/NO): YES